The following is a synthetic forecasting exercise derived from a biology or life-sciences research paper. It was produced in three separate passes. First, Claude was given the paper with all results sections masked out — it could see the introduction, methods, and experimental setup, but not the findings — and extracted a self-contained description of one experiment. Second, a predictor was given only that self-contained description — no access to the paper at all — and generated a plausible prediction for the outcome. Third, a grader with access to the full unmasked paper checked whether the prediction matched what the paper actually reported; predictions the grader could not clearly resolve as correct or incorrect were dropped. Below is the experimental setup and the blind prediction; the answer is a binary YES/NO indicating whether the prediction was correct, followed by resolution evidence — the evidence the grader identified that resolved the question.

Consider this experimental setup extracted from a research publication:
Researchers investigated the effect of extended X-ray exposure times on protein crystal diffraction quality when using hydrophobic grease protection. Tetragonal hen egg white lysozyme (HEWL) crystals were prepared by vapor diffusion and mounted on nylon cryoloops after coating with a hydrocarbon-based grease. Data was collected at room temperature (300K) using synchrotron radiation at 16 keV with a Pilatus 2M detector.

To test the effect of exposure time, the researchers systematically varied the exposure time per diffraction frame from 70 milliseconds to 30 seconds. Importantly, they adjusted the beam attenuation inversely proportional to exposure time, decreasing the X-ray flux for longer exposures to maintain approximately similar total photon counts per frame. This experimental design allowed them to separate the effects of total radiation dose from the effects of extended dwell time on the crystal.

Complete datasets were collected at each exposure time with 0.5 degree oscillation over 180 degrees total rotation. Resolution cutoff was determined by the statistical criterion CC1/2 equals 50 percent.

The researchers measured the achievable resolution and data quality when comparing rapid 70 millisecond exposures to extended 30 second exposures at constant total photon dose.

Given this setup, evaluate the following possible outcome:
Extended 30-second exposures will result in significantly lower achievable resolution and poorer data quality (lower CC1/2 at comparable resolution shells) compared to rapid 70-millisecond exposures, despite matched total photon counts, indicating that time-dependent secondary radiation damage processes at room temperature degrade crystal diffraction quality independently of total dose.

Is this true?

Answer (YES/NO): NO